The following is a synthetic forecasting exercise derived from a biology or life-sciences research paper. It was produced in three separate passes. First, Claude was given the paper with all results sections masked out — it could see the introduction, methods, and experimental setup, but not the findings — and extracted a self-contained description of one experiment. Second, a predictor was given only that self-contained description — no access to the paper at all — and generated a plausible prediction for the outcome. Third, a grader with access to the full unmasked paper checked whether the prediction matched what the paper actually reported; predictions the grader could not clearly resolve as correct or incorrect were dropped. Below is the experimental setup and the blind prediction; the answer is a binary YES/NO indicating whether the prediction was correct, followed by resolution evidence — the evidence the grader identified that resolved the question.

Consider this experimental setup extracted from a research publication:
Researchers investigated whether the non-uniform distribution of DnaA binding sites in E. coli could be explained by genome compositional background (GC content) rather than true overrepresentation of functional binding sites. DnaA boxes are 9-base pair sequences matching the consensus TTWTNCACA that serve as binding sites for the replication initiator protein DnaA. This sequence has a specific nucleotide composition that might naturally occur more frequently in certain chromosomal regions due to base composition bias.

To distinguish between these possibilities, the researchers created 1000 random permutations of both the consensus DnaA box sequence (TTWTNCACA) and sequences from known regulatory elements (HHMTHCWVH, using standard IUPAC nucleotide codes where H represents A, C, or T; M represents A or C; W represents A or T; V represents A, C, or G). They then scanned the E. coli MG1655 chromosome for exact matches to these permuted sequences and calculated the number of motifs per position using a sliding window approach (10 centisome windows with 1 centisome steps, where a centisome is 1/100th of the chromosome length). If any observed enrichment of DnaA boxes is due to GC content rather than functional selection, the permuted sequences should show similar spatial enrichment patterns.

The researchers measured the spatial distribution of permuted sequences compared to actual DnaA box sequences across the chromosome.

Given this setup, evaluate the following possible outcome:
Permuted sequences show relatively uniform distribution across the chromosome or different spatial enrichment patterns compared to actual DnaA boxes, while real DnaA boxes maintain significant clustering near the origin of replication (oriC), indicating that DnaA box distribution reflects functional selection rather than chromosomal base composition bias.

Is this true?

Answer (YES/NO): YES